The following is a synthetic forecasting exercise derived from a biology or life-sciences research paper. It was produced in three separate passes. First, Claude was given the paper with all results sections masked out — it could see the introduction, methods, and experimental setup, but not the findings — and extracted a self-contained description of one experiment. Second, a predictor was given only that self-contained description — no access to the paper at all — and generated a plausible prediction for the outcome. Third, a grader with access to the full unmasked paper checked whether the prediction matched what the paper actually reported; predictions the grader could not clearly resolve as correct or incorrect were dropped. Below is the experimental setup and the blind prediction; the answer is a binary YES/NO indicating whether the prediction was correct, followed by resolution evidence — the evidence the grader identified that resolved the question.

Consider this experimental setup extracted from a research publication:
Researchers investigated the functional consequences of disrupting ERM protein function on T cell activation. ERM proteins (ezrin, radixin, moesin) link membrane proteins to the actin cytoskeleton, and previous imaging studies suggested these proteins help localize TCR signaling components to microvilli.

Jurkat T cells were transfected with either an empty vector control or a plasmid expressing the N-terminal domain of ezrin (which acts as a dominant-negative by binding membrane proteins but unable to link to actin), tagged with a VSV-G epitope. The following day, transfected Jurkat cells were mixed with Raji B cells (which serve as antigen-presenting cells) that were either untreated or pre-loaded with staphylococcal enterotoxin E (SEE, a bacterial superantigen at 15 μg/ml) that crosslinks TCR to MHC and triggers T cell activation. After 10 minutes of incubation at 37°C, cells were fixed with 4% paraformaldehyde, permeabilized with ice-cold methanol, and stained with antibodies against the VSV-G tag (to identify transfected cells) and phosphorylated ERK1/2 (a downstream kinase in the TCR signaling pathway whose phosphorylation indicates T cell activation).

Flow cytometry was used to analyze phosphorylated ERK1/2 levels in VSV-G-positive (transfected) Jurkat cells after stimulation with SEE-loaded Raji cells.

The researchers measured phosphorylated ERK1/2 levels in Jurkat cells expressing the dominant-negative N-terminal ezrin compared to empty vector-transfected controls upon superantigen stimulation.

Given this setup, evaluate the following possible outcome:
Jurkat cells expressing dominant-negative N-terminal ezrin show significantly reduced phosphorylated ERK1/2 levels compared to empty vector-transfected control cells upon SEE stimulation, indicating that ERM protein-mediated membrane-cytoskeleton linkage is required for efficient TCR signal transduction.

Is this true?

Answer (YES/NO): YES